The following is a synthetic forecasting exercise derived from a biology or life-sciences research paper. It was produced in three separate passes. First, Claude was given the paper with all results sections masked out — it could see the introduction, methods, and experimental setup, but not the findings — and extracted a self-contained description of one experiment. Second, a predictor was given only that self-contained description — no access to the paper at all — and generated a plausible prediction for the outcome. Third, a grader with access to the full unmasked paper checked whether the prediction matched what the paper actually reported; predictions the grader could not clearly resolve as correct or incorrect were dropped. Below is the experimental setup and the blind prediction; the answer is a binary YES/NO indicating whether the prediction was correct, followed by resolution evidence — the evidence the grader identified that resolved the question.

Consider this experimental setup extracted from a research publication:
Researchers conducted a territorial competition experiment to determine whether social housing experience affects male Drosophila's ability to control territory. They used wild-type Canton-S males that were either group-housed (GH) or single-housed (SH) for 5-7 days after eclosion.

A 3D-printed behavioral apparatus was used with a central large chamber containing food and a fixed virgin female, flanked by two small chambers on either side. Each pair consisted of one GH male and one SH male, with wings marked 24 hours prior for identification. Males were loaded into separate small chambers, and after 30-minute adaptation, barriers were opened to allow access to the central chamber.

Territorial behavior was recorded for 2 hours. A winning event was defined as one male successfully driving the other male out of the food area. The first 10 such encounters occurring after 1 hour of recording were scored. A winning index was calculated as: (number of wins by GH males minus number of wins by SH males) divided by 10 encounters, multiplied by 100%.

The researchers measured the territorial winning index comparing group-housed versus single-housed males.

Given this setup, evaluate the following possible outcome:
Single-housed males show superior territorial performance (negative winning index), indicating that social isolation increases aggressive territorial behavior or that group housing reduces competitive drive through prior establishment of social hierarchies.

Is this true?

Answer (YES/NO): NO